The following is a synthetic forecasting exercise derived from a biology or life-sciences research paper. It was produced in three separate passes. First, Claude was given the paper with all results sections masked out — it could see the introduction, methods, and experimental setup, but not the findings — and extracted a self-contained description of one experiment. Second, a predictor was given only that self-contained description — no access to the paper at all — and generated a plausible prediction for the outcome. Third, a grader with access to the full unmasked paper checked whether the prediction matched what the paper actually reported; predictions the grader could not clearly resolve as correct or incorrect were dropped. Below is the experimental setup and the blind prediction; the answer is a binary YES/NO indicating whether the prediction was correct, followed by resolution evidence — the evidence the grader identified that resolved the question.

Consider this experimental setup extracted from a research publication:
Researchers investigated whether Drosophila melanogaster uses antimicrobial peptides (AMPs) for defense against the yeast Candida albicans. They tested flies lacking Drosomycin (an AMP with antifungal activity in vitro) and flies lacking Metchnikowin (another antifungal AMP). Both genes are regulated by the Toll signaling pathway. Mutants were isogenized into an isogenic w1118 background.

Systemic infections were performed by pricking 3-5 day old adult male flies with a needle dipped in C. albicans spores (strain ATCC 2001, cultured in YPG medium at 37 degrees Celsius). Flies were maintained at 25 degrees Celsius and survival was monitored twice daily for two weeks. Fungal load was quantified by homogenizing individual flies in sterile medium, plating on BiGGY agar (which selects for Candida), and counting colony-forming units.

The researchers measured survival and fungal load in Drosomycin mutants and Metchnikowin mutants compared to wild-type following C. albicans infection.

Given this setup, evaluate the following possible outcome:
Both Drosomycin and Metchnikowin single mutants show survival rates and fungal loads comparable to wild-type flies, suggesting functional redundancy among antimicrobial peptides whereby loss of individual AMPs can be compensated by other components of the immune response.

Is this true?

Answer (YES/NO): NO